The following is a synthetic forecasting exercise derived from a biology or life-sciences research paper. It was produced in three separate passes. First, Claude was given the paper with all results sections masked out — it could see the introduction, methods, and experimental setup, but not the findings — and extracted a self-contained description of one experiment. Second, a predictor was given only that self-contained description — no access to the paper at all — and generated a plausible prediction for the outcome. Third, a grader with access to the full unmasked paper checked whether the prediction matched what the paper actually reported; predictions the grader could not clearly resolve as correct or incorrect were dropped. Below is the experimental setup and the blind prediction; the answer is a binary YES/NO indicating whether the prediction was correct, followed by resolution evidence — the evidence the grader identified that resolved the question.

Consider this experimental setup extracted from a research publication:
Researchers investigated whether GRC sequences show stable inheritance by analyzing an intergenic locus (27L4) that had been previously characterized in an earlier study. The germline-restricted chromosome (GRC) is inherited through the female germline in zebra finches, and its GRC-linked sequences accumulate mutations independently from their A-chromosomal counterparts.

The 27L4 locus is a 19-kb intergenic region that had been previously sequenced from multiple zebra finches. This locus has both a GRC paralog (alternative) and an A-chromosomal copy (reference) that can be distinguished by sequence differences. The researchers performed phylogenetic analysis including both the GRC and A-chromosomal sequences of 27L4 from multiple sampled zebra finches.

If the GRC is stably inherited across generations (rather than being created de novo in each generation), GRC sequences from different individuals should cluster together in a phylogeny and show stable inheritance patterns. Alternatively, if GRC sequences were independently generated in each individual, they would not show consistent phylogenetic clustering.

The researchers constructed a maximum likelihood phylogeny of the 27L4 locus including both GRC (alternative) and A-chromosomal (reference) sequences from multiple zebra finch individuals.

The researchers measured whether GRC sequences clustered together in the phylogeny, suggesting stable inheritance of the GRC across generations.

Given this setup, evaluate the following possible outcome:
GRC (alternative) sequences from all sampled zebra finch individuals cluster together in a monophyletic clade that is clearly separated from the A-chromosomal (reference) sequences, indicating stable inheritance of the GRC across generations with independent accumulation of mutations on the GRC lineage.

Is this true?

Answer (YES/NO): YES